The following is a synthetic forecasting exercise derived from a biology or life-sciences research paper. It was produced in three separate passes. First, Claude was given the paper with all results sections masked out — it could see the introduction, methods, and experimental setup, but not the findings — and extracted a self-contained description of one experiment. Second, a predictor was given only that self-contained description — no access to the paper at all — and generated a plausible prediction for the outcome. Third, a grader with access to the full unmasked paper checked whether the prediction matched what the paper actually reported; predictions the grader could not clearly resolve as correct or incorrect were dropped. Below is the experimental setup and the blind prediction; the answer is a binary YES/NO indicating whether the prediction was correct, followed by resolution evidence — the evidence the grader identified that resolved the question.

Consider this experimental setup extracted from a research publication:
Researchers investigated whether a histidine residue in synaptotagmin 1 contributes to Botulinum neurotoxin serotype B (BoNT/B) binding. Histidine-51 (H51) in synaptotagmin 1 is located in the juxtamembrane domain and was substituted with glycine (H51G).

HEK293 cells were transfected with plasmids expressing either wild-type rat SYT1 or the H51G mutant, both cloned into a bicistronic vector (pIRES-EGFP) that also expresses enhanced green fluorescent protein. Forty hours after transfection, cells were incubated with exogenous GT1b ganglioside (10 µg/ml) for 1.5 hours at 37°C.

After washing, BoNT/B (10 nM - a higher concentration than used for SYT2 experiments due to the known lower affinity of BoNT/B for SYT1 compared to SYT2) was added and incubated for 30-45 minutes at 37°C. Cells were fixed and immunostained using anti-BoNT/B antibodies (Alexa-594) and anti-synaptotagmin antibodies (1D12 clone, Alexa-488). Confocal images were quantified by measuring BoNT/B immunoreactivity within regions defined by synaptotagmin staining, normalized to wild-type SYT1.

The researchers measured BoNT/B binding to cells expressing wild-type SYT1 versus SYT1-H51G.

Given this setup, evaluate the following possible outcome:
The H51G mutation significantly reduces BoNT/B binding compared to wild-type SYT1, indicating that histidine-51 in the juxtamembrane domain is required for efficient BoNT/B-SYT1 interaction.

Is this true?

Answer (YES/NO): YES